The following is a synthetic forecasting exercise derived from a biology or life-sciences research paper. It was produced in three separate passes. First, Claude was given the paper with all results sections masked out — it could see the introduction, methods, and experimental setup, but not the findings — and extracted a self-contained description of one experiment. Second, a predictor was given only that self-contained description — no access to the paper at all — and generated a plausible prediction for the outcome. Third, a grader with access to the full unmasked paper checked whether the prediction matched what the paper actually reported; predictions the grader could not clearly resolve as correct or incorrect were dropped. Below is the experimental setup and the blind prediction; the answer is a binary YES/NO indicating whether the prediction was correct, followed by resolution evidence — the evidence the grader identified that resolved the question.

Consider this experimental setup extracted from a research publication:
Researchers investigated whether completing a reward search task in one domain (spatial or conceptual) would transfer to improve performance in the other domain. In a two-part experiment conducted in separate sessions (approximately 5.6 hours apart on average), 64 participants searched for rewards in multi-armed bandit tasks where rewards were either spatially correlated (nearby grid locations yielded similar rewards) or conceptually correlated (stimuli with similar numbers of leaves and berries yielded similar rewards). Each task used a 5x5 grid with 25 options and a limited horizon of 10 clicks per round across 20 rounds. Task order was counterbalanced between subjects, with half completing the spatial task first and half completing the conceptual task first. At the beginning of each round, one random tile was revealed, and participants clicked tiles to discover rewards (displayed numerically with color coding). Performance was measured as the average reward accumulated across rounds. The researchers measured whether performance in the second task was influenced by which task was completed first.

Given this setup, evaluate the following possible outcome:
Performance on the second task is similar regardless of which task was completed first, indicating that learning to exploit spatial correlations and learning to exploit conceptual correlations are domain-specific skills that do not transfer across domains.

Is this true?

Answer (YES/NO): NO